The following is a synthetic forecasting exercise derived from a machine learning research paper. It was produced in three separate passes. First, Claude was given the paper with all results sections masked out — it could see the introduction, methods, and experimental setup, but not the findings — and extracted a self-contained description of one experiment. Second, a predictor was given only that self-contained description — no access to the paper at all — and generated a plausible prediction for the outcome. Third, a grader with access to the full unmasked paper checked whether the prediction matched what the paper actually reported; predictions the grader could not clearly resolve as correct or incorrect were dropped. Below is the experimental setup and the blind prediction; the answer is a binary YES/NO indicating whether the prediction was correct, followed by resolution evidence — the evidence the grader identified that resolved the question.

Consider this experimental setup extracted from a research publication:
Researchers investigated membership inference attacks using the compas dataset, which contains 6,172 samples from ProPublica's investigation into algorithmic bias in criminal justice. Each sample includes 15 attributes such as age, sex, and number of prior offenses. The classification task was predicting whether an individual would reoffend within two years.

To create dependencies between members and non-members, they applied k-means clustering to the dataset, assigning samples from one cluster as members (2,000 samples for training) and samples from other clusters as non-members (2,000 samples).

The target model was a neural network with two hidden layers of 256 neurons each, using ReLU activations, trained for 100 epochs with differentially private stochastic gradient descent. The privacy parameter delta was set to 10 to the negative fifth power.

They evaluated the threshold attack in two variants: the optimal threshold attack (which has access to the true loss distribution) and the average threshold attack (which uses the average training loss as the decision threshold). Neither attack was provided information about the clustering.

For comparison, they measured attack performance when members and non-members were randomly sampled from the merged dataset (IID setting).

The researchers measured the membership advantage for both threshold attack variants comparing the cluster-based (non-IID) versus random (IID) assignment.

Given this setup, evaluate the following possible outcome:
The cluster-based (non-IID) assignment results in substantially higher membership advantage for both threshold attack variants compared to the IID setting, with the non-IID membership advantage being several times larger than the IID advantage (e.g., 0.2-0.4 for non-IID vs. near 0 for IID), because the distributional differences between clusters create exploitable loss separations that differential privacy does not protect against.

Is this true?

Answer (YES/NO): NO